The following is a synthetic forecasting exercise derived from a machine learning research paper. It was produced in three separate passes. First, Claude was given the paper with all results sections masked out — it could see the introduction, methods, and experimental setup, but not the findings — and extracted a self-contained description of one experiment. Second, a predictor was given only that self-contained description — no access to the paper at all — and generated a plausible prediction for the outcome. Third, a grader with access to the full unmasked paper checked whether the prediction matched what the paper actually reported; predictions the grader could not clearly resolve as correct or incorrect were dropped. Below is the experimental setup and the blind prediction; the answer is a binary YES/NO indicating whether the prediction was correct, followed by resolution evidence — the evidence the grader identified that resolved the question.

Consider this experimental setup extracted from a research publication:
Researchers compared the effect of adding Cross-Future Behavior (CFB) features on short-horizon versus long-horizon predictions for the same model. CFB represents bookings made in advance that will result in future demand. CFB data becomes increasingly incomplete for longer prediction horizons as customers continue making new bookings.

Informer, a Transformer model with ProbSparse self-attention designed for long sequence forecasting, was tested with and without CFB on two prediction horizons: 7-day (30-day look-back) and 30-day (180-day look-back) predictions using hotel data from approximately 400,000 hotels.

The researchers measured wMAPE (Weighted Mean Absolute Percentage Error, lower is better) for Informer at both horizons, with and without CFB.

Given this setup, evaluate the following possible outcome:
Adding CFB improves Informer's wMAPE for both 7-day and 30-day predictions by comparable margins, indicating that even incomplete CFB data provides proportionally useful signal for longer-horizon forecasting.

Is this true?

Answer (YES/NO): NO